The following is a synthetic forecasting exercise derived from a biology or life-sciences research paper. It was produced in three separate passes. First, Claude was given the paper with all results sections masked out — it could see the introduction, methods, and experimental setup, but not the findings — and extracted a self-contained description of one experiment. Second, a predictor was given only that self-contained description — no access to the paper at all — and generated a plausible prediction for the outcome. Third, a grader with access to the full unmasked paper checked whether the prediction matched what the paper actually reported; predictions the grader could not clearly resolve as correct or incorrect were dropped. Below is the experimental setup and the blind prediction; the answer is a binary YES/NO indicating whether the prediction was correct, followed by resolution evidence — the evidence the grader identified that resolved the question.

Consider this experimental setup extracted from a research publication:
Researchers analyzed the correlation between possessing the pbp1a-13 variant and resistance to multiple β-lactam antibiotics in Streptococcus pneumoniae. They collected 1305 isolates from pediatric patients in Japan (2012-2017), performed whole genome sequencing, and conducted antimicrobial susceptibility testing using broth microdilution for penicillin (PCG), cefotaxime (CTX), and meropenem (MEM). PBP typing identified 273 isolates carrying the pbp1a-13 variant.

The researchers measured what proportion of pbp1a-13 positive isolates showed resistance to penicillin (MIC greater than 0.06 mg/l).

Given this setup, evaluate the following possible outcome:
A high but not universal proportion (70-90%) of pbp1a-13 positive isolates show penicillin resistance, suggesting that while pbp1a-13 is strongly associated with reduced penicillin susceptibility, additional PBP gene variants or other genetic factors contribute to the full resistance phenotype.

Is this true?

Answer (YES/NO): NO